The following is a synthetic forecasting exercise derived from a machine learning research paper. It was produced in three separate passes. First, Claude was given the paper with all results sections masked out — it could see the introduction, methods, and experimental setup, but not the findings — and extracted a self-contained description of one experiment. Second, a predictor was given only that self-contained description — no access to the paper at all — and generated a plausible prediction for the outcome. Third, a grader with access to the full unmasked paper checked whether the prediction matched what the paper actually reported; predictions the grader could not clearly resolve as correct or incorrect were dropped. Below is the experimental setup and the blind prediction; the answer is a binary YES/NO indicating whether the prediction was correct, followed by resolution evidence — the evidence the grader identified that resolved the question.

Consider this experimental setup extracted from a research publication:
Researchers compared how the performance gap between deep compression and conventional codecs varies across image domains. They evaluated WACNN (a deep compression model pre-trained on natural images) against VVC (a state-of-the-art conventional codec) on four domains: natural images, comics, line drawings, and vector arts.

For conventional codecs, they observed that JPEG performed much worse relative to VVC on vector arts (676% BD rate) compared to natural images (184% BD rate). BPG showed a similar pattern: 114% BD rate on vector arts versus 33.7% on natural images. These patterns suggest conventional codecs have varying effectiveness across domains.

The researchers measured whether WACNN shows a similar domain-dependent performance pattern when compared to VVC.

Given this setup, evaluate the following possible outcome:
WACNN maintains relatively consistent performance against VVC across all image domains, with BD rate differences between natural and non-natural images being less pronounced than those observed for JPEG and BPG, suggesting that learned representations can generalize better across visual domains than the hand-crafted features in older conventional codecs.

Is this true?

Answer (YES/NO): NO